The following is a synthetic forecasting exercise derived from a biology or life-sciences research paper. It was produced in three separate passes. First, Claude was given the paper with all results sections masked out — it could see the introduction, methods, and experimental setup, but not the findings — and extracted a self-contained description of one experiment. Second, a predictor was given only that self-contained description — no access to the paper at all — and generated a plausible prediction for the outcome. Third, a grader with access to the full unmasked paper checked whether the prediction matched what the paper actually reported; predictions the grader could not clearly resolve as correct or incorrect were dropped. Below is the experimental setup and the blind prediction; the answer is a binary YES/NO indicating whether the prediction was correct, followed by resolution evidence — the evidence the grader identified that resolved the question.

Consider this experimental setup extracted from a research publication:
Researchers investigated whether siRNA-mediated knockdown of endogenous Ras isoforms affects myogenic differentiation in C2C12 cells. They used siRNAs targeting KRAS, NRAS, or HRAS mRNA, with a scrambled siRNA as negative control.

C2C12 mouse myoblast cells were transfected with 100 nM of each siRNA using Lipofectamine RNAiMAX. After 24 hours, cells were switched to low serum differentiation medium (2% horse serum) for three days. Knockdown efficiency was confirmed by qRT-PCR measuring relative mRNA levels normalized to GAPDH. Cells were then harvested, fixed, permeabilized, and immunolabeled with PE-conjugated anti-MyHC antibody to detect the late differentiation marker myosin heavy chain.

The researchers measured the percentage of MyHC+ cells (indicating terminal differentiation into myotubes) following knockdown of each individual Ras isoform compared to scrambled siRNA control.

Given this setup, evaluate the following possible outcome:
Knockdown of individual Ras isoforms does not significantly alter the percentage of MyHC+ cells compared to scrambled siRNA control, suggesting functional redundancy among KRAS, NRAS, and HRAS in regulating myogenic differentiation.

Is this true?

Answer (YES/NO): NO